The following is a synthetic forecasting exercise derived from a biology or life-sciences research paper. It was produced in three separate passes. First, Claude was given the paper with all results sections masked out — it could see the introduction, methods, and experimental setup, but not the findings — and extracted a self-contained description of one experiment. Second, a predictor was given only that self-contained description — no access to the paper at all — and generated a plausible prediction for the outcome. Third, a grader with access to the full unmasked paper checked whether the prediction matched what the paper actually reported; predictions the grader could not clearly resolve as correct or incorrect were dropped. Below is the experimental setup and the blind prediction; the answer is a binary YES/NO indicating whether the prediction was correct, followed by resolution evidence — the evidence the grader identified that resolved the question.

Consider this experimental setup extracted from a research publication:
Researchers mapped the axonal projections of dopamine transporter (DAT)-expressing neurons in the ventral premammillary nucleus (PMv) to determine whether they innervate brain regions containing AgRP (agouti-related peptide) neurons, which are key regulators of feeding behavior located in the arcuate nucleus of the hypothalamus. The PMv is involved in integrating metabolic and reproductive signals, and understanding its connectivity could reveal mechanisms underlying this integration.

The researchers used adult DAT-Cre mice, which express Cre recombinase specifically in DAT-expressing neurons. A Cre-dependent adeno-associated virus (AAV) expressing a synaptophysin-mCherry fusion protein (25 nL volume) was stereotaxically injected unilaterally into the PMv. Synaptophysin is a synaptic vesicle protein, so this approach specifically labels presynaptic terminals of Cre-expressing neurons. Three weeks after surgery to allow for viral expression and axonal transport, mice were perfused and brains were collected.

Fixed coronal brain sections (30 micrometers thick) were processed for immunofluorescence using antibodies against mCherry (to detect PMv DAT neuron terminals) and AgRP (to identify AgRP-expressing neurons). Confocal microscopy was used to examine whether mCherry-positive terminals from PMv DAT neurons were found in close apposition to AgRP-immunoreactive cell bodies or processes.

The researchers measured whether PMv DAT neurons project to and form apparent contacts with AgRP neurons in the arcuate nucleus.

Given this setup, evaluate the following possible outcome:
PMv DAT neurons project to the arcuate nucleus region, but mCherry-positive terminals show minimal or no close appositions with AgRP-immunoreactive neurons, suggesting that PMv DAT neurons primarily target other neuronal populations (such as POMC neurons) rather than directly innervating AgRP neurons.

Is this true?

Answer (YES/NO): NO